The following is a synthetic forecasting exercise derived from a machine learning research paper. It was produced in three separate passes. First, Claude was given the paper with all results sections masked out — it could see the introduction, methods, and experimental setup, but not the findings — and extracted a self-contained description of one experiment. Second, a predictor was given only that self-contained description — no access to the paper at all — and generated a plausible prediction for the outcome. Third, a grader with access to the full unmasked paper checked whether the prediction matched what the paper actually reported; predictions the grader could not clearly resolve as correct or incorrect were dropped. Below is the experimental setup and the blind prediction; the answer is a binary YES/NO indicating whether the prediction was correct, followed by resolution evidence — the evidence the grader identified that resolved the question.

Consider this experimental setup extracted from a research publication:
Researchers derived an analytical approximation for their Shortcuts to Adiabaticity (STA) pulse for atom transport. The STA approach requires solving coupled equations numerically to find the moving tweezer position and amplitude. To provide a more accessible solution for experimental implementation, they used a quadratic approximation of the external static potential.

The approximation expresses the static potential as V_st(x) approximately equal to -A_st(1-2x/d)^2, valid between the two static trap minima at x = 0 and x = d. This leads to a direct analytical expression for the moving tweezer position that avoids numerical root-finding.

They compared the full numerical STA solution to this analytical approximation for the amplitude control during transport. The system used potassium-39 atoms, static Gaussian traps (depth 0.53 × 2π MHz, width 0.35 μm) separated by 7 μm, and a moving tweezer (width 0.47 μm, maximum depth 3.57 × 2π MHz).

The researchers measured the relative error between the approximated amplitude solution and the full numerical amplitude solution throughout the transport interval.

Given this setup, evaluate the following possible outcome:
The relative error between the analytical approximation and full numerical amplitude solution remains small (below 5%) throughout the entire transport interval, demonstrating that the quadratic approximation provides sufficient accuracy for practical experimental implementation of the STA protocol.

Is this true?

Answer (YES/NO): YES